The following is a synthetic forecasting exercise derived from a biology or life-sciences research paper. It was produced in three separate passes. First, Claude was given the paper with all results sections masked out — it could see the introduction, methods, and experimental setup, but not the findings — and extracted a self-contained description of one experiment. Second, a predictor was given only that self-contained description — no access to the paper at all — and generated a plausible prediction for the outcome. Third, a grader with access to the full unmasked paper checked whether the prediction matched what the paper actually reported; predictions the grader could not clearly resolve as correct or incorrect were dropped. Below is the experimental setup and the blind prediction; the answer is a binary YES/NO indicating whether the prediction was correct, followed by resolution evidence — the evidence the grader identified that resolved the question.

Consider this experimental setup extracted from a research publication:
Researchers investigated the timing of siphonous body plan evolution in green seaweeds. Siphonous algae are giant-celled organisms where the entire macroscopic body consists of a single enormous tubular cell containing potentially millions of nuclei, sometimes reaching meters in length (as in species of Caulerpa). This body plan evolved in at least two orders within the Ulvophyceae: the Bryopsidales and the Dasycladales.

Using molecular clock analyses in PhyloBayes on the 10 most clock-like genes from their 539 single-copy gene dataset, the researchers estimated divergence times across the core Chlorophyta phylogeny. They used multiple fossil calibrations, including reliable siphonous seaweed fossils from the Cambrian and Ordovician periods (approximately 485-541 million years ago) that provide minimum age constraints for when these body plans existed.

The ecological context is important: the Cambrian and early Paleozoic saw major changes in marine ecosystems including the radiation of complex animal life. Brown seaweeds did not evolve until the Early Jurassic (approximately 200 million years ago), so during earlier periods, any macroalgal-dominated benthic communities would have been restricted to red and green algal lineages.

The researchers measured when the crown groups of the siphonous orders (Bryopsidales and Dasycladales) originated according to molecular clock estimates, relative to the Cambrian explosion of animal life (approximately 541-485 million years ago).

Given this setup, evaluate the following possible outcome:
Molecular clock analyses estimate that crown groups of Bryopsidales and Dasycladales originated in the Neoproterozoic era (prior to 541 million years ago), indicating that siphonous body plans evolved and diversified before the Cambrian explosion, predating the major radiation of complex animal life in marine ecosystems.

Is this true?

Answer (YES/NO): NO